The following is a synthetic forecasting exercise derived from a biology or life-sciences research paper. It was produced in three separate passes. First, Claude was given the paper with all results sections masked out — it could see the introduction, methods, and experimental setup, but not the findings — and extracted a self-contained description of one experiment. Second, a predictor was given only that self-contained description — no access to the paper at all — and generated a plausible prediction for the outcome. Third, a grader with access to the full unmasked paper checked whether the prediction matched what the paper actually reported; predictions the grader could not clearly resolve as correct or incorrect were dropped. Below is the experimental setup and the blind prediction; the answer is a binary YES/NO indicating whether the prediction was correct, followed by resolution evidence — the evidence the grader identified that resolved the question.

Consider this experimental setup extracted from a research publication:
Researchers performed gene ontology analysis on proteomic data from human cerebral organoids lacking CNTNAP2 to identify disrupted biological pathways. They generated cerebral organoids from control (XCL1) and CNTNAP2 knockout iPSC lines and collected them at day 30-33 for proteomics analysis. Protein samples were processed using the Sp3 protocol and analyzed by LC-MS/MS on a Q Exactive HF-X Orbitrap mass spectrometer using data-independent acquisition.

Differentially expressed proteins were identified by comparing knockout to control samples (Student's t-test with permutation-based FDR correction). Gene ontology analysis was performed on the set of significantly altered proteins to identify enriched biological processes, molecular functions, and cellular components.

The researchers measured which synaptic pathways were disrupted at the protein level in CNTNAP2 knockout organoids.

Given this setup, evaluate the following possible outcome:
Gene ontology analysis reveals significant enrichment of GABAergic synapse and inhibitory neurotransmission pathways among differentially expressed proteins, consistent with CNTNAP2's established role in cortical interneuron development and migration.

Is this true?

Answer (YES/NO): YES